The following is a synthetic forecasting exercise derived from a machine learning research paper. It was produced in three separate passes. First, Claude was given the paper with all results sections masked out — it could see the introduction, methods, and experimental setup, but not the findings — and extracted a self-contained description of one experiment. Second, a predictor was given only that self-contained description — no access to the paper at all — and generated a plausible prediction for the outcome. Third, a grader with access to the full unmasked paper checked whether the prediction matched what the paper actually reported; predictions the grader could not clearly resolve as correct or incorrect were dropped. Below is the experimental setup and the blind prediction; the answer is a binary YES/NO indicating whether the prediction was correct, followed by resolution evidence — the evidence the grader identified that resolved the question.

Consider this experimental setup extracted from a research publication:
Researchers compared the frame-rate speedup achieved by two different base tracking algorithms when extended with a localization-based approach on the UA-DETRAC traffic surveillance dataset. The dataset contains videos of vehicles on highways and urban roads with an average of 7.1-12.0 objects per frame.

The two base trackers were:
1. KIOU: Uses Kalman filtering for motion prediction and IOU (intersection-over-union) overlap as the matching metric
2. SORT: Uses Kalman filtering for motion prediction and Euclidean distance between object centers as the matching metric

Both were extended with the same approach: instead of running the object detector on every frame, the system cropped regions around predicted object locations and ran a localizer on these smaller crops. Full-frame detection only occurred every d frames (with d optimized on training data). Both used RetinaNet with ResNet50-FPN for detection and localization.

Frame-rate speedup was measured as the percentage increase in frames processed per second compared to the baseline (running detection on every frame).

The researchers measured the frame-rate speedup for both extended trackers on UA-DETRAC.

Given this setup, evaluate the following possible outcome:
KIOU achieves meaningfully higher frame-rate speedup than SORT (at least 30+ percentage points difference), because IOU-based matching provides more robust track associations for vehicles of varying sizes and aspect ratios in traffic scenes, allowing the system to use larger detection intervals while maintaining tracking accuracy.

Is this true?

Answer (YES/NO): NO